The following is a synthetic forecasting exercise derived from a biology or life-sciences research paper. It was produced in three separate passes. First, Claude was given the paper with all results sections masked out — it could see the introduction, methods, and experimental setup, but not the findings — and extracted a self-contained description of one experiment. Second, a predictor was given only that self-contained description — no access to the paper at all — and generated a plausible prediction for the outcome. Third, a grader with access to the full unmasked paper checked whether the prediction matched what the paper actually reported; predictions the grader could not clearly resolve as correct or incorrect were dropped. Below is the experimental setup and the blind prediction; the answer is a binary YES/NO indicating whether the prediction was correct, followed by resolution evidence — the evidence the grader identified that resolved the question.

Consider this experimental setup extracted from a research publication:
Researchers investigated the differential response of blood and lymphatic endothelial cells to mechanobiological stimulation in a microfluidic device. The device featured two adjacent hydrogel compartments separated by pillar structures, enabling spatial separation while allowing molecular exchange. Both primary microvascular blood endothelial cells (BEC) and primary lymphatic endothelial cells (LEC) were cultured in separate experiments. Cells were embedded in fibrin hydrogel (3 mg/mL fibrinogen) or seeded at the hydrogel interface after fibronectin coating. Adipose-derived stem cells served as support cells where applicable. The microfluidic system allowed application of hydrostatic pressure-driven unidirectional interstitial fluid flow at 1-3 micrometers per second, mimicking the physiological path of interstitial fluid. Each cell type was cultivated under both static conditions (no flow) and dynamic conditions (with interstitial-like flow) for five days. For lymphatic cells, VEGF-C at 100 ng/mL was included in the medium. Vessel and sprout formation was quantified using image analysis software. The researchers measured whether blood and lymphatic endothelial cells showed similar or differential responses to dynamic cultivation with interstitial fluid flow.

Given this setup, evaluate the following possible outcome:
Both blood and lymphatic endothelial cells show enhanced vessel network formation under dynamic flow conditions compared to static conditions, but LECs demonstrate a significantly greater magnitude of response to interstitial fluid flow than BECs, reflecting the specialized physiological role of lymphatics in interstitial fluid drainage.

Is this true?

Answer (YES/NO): NO